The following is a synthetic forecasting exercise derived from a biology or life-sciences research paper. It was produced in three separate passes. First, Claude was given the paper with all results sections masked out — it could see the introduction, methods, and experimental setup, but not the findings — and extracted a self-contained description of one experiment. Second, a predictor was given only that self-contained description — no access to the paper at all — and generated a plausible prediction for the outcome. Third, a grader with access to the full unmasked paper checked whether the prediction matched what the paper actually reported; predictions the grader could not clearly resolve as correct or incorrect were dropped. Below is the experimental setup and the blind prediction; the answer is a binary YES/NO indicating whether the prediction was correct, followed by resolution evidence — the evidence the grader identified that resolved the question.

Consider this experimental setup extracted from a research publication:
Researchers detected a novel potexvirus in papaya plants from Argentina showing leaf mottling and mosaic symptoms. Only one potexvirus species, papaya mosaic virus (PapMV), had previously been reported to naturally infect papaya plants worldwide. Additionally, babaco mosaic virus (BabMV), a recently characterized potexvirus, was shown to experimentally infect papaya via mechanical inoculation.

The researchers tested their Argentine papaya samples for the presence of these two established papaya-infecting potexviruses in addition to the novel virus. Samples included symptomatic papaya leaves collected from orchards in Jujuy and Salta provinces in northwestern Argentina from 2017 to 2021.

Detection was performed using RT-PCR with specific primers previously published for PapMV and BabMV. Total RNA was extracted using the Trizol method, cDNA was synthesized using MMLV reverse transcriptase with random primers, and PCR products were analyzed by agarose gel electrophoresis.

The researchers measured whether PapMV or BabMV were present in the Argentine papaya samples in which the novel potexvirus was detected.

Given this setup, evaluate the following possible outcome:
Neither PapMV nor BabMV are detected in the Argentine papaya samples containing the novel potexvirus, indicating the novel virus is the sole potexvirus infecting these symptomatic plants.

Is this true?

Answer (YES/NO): YES